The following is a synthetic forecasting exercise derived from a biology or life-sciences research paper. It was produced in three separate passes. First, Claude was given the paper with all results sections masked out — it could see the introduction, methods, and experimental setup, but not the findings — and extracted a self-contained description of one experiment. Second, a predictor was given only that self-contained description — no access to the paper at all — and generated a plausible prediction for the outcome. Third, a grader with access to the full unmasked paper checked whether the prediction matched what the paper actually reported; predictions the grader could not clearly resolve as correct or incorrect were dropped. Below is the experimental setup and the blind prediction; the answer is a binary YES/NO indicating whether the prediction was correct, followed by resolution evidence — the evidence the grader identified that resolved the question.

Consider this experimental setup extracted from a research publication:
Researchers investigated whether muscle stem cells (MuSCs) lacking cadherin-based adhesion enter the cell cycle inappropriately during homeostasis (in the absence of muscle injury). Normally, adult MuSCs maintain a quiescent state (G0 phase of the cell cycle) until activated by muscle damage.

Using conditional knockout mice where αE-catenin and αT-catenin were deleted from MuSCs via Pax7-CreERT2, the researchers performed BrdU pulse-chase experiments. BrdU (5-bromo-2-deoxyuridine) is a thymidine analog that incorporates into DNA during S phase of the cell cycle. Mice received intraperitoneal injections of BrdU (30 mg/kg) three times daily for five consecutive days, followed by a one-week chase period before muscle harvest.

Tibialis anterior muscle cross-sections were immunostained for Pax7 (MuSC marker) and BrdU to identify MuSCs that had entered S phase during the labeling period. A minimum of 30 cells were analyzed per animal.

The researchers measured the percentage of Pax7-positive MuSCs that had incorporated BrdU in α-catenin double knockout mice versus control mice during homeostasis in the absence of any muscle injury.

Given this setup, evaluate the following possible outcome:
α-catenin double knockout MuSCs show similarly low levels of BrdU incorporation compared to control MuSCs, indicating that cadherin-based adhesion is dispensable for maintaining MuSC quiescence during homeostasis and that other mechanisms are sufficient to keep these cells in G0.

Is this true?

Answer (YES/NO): NO